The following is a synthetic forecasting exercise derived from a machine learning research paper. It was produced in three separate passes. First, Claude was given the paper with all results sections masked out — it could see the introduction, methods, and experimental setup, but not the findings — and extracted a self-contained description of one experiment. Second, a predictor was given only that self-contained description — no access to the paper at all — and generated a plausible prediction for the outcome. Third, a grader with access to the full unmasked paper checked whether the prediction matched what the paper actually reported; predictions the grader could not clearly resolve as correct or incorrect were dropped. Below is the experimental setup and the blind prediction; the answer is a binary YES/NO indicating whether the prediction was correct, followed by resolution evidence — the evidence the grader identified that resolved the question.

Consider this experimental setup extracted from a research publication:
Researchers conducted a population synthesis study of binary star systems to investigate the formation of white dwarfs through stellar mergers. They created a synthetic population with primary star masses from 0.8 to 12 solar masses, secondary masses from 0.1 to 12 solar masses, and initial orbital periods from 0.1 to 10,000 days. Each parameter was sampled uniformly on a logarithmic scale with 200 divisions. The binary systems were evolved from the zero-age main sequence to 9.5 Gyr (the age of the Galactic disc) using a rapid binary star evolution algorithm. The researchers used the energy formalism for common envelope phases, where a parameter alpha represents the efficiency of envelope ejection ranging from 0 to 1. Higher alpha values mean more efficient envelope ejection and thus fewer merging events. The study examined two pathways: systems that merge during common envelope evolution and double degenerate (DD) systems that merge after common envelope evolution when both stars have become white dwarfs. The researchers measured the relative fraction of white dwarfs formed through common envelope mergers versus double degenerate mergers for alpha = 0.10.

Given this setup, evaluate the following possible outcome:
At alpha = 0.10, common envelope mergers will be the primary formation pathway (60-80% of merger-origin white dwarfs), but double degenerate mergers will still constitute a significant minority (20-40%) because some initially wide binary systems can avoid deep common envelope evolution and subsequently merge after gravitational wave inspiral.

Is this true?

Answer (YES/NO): NO